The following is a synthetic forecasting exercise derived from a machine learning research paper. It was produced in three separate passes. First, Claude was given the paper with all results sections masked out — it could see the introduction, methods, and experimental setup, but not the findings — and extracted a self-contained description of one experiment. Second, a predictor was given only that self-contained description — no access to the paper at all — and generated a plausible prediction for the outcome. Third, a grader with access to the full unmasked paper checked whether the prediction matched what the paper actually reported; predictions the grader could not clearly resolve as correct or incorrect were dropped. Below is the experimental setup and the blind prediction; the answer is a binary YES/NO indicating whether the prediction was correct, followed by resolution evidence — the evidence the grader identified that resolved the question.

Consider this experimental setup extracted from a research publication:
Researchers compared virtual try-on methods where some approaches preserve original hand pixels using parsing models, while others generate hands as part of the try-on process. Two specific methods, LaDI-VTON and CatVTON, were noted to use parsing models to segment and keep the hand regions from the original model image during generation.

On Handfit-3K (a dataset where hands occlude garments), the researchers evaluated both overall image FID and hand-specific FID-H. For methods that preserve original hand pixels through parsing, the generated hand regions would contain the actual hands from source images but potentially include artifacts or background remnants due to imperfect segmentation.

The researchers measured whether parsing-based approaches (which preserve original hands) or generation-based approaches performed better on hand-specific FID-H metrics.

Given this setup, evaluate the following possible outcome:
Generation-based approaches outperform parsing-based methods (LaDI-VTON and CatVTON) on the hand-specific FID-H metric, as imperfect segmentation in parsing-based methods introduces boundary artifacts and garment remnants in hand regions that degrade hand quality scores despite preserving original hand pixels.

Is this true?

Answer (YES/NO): YES